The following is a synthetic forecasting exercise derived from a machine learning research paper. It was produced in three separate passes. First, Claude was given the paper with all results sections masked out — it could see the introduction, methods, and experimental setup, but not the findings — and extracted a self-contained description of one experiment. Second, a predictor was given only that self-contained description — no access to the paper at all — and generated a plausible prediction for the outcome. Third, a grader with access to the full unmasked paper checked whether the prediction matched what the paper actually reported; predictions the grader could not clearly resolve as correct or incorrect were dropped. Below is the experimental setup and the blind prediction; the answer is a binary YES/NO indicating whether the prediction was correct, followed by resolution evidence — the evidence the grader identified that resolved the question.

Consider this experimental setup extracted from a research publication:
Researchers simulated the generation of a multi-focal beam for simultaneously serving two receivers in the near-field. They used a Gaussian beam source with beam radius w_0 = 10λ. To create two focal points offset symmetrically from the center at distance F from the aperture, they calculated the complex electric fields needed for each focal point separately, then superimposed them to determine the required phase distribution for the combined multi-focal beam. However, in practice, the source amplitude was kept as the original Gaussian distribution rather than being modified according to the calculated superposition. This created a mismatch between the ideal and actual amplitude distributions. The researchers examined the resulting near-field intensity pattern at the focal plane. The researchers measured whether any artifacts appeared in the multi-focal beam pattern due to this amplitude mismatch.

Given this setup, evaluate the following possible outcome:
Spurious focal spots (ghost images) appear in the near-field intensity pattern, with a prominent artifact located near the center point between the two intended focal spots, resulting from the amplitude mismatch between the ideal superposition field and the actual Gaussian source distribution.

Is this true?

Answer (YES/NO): NO